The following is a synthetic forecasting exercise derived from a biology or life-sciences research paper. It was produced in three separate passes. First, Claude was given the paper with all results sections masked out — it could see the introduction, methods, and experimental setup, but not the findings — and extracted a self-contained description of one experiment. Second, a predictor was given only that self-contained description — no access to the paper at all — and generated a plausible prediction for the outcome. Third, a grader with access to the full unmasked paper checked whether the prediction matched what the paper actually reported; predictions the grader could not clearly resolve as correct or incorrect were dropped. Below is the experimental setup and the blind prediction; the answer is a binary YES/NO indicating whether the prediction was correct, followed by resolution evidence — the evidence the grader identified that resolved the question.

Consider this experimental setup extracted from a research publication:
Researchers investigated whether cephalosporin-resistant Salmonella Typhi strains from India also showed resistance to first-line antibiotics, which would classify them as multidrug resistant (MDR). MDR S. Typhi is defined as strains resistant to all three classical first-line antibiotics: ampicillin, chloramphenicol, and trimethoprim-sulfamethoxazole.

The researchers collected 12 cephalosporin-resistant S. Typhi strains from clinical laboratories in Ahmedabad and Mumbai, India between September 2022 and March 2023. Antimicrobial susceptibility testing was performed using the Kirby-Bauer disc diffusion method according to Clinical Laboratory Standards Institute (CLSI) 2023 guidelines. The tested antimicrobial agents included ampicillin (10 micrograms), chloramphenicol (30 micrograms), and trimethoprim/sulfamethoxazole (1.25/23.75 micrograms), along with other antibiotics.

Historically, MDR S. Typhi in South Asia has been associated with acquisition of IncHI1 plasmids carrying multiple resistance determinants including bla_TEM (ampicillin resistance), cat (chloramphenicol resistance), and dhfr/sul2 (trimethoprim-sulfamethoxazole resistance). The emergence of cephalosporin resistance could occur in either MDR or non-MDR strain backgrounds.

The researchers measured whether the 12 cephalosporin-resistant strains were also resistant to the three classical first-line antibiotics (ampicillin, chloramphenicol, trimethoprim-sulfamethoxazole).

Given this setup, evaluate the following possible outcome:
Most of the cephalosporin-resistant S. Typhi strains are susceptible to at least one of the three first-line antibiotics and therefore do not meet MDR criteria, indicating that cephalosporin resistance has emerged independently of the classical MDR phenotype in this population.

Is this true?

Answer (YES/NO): YES